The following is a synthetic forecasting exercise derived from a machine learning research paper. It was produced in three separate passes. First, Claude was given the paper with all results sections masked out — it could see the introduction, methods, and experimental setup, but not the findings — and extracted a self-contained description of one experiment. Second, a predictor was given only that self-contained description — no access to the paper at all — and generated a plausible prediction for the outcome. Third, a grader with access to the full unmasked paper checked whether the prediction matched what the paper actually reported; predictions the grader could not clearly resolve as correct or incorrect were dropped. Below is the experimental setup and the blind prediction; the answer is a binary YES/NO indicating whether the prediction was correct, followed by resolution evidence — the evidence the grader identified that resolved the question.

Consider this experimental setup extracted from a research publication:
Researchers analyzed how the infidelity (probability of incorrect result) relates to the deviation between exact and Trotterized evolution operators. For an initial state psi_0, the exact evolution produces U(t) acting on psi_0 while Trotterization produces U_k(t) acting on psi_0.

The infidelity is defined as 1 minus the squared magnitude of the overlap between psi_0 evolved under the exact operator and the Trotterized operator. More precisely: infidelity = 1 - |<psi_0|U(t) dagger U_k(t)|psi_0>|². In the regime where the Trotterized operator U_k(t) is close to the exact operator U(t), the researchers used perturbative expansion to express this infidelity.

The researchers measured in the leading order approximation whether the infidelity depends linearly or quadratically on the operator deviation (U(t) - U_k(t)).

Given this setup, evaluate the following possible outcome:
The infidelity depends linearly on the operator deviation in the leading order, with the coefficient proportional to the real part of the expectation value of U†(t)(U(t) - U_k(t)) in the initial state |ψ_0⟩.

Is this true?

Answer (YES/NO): YES